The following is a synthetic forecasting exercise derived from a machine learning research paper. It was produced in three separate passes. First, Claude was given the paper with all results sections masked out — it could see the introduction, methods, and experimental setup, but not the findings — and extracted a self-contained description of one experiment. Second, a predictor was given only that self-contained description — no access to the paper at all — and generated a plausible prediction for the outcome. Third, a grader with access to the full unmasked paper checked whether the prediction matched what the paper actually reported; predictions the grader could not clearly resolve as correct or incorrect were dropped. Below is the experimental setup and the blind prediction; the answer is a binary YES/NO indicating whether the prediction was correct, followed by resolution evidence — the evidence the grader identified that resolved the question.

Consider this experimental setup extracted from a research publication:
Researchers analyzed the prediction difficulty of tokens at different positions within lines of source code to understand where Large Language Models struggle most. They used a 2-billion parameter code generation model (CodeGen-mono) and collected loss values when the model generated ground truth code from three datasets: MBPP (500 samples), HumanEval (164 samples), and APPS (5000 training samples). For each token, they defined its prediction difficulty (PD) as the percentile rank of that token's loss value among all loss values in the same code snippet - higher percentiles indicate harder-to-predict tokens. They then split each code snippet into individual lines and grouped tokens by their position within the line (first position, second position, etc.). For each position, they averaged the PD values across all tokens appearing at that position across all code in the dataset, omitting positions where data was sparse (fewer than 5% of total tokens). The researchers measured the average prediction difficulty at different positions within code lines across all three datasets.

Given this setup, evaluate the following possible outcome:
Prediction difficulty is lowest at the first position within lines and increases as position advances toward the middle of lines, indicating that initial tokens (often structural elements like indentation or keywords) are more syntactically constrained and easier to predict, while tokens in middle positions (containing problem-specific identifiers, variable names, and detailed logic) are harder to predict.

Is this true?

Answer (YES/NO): NO